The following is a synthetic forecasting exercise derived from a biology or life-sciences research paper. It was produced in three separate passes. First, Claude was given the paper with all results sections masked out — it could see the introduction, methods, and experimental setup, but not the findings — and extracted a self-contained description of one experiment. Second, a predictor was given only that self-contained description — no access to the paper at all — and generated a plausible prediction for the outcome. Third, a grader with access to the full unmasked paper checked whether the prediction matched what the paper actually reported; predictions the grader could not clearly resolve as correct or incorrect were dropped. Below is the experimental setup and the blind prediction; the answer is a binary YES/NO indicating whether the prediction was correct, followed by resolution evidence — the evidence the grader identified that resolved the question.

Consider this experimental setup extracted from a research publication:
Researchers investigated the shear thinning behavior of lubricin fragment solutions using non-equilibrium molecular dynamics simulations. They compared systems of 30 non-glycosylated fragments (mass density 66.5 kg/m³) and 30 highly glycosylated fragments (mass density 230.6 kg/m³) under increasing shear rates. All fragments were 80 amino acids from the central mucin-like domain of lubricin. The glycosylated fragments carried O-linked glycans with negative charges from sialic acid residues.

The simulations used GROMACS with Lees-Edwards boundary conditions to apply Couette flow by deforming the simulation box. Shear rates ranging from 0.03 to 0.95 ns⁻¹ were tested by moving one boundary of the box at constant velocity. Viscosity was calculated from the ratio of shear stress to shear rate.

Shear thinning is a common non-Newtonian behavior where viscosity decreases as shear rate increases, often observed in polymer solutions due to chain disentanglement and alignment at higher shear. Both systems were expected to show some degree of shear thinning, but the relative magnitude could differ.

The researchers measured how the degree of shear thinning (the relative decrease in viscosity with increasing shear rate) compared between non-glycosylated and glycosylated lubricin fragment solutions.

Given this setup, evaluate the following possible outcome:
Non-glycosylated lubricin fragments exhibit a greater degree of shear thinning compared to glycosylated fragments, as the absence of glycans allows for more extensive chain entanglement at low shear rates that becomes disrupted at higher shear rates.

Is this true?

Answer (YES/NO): YES